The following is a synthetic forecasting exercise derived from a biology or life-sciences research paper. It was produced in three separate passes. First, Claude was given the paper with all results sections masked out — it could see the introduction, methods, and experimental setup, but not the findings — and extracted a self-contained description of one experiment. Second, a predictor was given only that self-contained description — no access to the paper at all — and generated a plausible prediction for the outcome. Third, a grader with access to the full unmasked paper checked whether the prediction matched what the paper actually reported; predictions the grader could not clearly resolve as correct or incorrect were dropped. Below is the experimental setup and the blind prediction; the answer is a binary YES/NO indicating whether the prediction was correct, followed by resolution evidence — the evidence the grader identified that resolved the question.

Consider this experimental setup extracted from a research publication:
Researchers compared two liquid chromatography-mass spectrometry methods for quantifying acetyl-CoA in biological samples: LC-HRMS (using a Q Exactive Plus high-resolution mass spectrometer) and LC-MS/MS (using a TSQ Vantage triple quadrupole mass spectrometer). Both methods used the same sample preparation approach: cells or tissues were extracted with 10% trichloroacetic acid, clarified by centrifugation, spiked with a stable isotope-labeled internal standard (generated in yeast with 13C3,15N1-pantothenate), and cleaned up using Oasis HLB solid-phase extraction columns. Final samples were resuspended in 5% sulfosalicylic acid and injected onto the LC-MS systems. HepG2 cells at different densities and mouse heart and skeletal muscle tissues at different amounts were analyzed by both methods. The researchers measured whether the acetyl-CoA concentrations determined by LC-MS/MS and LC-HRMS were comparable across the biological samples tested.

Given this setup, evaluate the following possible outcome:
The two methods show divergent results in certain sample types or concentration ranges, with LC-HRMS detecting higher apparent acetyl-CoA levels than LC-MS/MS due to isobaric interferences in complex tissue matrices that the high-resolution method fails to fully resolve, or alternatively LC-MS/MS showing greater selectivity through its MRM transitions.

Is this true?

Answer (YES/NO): NO